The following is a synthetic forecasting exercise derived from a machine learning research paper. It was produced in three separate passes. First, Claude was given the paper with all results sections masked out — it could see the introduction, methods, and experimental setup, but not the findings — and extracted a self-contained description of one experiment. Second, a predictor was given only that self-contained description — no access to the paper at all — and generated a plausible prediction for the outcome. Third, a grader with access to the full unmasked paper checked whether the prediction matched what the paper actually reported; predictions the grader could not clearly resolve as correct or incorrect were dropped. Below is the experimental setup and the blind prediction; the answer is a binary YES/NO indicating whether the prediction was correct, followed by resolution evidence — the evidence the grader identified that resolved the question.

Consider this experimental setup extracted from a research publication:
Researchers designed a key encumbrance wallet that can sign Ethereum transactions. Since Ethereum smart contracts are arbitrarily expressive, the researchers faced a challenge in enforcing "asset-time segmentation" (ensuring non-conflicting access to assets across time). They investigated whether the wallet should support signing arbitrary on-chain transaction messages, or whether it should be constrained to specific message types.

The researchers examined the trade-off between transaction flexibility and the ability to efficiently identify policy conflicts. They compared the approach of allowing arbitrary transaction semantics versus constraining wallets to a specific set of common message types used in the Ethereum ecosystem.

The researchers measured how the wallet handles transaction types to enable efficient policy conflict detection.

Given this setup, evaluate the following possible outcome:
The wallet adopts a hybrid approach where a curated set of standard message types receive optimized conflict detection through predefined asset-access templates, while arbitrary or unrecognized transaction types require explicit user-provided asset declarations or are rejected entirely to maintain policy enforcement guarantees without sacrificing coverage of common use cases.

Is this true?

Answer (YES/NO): NO